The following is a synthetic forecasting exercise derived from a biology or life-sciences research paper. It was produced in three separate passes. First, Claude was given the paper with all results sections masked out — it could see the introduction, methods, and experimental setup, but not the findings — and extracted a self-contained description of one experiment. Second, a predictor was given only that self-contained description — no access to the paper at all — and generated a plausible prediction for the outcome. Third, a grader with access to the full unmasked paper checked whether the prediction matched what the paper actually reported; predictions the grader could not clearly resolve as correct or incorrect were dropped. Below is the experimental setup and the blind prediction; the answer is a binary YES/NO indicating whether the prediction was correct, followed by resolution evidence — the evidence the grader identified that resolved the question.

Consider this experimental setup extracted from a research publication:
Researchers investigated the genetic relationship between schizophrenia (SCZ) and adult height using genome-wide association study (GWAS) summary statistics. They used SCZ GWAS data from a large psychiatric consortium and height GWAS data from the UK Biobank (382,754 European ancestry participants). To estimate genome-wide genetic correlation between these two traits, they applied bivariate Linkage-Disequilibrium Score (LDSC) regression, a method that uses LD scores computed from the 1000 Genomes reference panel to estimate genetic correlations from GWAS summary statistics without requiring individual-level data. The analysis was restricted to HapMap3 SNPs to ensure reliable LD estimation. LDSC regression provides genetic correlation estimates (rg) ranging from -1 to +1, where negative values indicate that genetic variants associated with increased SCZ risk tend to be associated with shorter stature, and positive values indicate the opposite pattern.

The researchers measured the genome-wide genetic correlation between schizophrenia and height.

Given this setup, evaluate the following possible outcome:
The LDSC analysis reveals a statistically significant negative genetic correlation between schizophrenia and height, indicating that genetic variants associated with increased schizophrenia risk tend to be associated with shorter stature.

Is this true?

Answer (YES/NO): NO